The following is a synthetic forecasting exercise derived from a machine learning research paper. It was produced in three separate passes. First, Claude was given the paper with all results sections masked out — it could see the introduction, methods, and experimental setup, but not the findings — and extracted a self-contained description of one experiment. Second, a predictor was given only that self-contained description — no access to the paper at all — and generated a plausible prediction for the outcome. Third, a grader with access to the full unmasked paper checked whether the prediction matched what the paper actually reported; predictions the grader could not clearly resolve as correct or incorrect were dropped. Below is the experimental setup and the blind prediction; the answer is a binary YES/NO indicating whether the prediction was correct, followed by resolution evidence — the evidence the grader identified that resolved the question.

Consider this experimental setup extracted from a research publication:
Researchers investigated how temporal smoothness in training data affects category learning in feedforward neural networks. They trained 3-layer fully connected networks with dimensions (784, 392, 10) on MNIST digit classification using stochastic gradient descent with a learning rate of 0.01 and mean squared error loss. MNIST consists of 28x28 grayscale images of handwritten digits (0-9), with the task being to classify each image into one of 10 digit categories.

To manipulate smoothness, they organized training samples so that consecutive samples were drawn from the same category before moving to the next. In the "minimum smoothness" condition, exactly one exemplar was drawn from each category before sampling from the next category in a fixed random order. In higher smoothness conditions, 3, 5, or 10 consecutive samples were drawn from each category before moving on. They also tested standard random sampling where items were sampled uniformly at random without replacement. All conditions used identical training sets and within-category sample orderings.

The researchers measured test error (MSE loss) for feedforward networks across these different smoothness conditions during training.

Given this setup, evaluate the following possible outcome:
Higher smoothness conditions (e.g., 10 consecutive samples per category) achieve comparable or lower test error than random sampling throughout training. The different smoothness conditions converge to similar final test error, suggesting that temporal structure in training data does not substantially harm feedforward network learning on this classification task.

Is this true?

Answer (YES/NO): NO